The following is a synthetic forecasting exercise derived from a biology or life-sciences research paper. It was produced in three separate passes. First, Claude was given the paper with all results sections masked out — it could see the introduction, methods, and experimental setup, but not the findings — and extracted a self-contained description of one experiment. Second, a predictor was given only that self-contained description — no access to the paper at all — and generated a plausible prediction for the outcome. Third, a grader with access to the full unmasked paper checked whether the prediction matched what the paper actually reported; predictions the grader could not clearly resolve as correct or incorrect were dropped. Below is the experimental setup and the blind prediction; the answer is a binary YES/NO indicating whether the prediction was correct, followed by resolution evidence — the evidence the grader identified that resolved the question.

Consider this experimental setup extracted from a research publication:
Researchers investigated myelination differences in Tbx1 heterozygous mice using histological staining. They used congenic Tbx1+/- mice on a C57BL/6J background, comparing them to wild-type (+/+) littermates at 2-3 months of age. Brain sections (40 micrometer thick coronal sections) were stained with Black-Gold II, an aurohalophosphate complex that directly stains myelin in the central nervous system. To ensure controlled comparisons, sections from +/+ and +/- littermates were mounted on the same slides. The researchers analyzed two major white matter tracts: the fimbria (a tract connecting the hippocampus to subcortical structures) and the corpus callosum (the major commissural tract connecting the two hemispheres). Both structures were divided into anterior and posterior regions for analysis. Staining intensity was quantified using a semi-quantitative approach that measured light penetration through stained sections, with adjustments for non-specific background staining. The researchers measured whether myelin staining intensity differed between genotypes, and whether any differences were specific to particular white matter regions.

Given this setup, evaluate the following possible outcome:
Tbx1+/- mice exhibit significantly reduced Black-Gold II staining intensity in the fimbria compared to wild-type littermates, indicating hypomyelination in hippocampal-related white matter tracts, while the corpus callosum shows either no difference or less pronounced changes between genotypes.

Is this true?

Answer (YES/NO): YES